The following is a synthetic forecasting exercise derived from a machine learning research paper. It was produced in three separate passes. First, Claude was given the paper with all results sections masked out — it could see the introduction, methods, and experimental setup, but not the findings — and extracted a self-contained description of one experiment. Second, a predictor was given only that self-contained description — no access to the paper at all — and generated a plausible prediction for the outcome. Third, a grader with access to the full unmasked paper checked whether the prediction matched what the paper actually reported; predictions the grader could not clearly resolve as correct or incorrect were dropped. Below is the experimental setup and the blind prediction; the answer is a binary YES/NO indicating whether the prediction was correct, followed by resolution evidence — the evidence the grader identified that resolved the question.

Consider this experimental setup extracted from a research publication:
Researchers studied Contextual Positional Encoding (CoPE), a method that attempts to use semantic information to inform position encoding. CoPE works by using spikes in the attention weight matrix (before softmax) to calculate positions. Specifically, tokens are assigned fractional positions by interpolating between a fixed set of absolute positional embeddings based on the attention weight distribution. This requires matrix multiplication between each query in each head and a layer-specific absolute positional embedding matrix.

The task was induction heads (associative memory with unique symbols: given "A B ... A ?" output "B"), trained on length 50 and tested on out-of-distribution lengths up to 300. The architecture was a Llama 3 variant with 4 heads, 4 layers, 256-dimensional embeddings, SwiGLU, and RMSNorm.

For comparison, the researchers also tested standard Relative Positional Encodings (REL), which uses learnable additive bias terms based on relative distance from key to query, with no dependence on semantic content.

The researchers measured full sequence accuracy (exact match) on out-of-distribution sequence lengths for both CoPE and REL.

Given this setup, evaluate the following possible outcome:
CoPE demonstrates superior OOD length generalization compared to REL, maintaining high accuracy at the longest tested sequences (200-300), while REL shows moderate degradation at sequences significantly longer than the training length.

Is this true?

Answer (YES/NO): NO